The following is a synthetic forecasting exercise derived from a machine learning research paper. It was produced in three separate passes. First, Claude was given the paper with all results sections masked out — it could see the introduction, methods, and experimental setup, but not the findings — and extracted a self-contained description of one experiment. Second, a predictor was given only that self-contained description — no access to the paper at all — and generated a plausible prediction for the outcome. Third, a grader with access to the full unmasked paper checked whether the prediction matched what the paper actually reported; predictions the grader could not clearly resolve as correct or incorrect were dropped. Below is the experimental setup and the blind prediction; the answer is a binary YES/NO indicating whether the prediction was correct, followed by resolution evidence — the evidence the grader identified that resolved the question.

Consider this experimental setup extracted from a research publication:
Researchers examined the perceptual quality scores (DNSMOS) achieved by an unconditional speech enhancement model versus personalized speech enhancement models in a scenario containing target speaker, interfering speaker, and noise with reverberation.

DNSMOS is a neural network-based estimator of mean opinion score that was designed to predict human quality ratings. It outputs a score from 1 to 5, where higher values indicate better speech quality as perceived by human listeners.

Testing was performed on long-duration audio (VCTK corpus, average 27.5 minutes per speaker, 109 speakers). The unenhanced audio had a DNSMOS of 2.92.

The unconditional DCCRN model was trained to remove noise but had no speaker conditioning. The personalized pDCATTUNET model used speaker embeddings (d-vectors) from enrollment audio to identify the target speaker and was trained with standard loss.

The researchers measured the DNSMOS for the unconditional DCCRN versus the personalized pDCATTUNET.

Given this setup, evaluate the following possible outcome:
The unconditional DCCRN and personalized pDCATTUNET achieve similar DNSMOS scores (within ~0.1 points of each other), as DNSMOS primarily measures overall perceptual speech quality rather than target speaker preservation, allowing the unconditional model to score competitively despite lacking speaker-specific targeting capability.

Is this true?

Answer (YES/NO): YES